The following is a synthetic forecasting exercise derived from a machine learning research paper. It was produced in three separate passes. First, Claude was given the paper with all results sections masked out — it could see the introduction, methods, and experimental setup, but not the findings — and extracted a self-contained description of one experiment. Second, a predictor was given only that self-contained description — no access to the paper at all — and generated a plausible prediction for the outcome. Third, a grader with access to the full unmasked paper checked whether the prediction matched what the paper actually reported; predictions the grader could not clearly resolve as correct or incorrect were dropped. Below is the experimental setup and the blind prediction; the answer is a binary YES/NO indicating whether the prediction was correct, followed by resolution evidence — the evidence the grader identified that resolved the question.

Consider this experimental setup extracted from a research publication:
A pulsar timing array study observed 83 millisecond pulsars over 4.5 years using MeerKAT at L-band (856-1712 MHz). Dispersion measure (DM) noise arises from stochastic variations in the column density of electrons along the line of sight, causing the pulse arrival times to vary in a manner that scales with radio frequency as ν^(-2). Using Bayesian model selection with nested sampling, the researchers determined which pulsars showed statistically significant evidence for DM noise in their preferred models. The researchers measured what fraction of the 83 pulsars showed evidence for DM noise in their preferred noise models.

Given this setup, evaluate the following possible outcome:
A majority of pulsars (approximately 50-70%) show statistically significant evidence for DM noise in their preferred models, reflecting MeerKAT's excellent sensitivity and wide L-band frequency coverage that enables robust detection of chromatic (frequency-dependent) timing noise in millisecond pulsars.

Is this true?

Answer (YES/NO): YES